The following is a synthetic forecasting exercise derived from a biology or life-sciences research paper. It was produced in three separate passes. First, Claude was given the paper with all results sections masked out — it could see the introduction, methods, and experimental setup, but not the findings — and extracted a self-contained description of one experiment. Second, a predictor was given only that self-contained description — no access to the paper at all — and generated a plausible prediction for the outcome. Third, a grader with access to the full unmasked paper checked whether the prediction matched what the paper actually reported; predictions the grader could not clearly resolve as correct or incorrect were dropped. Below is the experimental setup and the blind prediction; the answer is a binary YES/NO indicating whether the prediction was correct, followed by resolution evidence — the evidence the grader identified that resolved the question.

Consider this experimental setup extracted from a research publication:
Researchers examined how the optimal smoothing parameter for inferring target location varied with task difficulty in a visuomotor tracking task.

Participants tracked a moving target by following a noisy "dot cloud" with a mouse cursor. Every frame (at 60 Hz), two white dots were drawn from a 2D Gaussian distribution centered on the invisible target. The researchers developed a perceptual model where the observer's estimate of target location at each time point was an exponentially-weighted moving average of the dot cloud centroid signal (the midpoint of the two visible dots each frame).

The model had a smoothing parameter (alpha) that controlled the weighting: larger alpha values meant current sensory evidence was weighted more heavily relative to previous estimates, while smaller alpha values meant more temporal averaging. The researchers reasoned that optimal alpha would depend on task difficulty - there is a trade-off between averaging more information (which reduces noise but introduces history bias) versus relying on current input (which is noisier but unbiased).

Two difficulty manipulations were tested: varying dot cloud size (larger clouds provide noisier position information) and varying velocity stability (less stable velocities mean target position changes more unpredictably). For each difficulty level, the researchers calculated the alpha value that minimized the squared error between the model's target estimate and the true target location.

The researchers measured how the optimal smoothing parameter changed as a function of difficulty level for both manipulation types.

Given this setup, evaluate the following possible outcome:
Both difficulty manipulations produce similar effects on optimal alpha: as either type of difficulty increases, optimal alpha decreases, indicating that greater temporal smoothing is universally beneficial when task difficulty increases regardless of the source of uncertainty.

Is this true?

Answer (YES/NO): NO